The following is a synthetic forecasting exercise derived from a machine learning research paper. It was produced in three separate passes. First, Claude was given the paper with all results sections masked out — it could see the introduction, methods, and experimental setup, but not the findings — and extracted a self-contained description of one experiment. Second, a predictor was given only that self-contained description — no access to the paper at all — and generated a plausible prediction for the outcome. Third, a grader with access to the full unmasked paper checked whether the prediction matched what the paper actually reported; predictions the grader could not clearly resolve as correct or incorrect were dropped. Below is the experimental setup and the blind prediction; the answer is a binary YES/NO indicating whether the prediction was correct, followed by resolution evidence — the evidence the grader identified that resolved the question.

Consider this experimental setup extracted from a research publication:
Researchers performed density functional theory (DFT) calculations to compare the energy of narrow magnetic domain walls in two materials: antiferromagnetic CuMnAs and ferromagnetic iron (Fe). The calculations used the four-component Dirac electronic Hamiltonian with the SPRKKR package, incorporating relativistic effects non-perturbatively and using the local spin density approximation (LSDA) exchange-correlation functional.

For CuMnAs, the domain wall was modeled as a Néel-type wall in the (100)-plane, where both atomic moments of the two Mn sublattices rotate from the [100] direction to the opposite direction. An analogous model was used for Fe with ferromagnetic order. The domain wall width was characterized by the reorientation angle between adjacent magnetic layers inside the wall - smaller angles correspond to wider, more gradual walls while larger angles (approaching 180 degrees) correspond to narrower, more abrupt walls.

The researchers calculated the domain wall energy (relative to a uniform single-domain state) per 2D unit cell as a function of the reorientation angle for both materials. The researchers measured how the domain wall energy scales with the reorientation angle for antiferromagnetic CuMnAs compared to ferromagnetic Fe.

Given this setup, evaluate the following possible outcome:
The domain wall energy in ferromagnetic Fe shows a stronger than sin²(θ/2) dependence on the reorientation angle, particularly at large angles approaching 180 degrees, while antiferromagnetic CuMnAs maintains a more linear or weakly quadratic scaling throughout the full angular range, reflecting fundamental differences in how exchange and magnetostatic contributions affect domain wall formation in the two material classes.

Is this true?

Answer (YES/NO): NO